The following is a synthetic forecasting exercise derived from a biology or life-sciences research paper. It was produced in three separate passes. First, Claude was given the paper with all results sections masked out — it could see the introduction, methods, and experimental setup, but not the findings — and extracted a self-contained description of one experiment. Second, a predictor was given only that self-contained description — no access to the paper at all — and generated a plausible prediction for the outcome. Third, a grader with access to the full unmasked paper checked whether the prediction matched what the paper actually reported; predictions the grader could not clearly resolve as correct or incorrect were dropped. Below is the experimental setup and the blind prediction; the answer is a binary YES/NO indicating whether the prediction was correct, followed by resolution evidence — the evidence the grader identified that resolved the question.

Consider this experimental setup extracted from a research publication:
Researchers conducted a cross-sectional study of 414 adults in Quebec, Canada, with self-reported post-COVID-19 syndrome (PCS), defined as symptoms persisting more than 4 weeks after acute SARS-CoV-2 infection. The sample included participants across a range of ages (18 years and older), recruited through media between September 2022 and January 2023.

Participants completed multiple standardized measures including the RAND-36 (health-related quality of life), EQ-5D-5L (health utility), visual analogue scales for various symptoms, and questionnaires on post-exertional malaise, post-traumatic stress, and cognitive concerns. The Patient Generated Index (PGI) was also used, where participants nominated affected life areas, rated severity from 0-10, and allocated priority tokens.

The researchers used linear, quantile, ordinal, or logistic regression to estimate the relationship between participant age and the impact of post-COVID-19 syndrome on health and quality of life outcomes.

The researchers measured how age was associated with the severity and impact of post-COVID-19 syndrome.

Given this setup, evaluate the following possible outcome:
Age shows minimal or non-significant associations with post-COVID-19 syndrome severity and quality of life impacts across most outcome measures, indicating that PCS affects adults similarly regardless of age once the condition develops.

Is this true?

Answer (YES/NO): NO